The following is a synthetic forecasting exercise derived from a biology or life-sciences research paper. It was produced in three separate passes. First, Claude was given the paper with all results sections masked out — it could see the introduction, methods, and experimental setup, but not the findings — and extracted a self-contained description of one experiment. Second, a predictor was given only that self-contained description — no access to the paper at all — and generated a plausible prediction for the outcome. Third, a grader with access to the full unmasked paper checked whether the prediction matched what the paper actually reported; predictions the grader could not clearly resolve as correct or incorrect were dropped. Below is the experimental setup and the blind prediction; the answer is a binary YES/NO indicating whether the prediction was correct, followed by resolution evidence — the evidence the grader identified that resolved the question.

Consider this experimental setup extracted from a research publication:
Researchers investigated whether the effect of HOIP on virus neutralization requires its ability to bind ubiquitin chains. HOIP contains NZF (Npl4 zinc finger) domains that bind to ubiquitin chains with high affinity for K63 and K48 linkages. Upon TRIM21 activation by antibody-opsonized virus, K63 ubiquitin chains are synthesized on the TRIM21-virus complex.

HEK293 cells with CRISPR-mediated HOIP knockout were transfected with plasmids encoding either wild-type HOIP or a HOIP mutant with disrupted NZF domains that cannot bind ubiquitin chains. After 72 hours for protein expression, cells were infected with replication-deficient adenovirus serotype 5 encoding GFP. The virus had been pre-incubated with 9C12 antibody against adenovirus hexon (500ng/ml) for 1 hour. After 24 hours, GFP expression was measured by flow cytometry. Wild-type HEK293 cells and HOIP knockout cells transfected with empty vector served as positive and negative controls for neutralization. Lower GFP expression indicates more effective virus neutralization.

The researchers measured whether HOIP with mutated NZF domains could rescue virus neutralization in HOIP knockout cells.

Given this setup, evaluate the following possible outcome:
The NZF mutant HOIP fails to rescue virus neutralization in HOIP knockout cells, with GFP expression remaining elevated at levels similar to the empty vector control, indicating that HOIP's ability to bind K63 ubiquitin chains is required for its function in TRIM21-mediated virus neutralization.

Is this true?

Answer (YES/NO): YES